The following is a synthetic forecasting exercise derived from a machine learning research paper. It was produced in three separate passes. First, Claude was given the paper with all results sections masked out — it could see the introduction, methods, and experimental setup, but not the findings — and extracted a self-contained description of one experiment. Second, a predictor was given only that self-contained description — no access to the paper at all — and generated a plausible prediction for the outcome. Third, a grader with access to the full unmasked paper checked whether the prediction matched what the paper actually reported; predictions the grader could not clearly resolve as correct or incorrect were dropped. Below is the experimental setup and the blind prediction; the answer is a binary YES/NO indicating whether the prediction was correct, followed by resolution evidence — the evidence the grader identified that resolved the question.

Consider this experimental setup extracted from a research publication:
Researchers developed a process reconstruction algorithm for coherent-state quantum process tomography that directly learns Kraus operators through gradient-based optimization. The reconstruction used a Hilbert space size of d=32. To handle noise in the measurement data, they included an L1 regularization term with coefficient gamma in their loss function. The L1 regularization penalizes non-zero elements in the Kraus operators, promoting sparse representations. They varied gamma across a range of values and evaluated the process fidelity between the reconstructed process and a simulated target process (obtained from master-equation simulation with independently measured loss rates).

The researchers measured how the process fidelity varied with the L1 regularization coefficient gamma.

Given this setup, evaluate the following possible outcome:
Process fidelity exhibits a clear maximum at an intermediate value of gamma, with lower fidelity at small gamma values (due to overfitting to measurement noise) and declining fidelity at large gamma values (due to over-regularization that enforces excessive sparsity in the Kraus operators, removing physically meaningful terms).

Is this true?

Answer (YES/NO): YES